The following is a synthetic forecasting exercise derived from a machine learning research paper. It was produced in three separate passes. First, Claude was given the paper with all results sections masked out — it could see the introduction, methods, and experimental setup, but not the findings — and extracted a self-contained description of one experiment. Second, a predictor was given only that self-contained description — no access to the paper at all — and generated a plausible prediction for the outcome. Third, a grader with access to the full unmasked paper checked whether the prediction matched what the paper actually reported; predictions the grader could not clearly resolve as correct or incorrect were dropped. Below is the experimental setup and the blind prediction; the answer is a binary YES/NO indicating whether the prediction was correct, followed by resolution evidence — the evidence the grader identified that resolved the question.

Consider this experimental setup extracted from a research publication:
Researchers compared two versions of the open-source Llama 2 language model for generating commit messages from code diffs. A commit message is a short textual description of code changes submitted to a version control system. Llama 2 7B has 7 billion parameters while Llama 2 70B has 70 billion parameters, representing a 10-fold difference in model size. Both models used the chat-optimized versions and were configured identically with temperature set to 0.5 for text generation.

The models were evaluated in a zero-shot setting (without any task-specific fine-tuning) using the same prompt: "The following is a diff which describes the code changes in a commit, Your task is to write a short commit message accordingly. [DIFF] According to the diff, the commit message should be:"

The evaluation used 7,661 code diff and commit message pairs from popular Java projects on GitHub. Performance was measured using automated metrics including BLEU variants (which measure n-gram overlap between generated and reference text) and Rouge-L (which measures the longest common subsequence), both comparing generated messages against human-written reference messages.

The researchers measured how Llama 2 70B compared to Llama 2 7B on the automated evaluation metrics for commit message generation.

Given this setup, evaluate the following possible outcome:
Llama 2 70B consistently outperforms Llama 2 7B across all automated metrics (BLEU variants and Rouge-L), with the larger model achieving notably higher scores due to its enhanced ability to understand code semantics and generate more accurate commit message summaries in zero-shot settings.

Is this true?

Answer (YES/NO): YES